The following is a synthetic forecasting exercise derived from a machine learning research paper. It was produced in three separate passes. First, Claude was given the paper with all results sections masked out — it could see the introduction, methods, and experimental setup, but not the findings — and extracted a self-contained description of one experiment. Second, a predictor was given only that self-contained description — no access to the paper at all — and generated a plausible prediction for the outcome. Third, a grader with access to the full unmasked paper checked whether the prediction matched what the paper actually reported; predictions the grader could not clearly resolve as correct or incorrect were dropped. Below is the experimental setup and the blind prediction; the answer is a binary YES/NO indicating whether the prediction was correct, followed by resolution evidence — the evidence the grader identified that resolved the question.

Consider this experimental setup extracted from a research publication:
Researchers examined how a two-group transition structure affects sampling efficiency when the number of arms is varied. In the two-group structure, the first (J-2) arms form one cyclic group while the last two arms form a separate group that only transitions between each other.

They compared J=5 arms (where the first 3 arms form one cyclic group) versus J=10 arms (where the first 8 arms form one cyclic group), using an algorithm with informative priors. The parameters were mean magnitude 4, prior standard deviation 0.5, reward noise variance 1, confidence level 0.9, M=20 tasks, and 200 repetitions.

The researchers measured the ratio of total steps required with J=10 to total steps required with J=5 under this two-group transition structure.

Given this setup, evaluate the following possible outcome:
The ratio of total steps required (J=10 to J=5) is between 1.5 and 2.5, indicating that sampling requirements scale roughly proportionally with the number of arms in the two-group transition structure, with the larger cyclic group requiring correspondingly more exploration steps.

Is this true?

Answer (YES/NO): NO